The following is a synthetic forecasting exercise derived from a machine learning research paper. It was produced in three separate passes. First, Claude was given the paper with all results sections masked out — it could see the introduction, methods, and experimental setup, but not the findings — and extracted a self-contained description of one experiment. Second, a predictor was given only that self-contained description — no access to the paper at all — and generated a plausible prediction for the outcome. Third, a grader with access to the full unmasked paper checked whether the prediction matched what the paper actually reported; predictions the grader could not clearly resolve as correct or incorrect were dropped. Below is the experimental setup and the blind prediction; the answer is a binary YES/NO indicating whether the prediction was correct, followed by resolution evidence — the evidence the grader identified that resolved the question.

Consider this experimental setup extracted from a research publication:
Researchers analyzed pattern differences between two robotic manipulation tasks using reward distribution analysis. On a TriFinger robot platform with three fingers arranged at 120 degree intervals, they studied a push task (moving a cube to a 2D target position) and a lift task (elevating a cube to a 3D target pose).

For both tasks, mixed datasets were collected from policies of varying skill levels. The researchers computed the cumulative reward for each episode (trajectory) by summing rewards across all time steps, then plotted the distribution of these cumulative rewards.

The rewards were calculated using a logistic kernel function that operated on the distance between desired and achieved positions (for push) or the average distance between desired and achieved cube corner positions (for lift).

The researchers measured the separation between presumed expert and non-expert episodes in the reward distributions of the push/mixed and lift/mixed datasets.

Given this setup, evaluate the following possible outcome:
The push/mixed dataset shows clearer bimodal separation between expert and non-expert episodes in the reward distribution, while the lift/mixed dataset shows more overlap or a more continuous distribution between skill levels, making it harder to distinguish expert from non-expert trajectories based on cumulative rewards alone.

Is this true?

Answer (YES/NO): YES